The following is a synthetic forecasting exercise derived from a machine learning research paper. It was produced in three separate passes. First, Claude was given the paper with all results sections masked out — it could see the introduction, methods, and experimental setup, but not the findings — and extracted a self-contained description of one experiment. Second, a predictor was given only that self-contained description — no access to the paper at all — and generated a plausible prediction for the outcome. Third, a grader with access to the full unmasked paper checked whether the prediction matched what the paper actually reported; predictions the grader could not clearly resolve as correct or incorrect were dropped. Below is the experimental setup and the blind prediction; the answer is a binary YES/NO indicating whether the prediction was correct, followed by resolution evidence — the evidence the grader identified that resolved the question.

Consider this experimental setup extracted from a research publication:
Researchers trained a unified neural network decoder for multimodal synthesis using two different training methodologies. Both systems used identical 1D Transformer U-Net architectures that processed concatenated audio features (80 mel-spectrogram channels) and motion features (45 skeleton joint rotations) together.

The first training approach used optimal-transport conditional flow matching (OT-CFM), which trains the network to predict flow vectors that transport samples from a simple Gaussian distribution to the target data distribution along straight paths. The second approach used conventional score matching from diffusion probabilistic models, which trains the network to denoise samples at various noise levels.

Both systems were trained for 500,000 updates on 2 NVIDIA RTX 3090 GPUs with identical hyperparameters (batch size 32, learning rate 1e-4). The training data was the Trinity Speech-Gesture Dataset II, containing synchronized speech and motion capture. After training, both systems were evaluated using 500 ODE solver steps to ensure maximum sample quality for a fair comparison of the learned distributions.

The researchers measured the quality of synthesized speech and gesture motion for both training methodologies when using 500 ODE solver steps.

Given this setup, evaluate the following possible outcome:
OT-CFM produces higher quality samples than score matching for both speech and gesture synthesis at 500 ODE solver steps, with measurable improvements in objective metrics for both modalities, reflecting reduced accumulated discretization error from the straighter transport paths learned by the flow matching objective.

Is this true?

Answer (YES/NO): NO